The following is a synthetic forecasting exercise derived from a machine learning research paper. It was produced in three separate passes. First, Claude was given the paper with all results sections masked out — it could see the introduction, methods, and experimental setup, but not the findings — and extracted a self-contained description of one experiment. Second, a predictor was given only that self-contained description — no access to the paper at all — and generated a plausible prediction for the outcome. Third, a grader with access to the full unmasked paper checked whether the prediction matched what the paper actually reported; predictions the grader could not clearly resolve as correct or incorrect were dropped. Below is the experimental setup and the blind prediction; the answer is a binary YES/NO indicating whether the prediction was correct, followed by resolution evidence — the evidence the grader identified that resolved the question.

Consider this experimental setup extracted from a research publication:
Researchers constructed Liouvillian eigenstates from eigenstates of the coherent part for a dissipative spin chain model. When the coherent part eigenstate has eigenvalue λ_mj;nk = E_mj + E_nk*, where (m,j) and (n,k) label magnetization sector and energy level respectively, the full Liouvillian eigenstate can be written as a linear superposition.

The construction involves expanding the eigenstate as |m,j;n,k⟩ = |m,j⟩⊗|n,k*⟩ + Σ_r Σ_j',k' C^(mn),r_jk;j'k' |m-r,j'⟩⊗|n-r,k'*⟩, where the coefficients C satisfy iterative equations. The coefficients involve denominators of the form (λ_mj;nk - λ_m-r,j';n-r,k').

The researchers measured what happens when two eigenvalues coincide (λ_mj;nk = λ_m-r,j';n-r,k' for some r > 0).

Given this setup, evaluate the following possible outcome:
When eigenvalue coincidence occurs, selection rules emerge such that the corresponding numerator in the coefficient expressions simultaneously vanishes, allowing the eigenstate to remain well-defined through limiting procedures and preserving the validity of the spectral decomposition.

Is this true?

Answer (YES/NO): NO